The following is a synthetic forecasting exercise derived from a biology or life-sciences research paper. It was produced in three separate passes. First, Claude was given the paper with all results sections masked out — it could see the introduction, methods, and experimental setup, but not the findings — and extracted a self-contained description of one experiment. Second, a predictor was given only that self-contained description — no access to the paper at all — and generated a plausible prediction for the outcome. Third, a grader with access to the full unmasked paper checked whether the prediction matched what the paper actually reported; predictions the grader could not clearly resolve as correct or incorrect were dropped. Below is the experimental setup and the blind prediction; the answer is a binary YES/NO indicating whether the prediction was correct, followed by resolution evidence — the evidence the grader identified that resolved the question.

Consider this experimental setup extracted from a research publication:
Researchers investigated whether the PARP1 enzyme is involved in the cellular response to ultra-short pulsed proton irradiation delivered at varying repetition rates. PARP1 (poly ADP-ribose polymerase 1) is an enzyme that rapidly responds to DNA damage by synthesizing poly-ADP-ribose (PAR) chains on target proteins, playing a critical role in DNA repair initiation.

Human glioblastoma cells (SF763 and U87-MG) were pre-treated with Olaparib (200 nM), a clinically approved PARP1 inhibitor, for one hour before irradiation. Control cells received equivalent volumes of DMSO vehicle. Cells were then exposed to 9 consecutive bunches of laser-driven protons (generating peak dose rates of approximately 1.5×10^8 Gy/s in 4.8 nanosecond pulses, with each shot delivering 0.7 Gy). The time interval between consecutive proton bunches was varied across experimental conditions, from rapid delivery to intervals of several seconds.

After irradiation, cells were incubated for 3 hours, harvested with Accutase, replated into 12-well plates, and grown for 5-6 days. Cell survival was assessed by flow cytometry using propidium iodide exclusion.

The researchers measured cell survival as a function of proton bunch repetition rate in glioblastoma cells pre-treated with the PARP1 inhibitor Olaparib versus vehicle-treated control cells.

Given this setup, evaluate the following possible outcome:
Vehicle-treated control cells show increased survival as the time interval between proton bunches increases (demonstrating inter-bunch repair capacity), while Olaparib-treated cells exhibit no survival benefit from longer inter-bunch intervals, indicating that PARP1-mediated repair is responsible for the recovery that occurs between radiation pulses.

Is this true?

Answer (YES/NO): NO